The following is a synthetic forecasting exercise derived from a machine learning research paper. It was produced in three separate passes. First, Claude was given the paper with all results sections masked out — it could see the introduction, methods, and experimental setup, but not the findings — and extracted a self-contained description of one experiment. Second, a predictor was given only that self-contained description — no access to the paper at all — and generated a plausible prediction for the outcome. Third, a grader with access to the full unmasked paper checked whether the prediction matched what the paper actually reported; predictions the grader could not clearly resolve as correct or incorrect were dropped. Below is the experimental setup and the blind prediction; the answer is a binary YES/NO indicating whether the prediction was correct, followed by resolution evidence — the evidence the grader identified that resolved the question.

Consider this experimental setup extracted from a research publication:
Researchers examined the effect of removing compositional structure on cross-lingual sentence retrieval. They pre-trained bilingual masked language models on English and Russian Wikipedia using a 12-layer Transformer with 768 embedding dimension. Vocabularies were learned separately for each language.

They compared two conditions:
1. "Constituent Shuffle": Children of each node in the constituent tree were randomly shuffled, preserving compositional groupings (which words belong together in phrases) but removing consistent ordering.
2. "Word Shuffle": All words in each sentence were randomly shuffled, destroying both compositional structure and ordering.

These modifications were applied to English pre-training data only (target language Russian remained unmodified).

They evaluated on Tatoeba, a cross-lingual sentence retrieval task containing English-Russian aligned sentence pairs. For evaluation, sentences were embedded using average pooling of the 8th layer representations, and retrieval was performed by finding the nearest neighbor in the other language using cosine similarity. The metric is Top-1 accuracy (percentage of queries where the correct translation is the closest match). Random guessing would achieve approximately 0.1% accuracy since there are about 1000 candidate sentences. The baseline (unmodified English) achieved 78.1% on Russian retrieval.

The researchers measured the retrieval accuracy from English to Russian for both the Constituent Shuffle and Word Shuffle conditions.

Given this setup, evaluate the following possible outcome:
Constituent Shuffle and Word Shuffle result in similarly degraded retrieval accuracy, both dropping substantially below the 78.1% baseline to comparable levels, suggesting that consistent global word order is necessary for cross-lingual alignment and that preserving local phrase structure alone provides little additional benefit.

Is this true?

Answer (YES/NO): NO